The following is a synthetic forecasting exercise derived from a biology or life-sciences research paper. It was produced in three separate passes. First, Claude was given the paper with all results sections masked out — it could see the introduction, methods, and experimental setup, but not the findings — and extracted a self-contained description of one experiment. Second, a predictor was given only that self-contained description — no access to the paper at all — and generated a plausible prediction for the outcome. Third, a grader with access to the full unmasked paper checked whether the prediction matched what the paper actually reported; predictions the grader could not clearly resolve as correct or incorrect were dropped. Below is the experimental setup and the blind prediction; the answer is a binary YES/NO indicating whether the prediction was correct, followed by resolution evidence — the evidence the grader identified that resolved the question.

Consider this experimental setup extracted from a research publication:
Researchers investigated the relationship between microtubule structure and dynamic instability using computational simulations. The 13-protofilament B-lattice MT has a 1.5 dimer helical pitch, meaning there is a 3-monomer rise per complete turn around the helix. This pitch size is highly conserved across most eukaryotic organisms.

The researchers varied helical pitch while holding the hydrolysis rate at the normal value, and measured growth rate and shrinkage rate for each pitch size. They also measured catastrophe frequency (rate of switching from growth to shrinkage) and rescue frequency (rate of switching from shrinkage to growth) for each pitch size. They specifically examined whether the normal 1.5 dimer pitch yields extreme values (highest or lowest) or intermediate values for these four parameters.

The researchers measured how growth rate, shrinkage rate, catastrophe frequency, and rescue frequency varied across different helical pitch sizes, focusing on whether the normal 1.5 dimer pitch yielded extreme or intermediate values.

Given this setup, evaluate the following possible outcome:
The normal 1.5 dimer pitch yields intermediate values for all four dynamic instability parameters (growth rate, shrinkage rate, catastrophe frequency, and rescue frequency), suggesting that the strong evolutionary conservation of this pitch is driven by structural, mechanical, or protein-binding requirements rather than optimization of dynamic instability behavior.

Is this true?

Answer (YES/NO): NO